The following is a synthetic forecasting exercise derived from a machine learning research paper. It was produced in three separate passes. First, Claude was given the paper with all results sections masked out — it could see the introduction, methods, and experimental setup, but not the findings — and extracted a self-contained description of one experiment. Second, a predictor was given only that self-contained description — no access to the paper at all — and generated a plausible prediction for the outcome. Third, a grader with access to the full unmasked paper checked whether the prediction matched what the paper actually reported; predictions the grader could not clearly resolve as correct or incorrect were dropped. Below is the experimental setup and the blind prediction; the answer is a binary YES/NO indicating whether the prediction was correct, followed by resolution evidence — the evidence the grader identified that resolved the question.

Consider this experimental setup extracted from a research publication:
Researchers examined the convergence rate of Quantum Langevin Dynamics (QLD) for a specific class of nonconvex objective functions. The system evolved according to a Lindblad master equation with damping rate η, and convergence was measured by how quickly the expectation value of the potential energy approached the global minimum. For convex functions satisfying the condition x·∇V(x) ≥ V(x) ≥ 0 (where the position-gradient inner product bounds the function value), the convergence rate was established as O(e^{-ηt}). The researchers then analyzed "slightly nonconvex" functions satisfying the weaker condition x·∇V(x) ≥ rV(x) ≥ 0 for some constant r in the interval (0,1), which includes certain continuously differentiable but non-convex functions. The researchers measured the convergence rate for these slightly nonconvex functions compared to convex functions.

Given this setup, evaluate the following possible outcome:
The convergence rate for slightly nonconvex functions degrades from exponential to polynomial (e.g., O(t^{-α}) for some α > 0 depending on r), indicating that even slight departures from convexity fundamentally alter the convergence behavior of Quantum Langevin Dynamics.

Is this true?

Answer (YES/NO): NO